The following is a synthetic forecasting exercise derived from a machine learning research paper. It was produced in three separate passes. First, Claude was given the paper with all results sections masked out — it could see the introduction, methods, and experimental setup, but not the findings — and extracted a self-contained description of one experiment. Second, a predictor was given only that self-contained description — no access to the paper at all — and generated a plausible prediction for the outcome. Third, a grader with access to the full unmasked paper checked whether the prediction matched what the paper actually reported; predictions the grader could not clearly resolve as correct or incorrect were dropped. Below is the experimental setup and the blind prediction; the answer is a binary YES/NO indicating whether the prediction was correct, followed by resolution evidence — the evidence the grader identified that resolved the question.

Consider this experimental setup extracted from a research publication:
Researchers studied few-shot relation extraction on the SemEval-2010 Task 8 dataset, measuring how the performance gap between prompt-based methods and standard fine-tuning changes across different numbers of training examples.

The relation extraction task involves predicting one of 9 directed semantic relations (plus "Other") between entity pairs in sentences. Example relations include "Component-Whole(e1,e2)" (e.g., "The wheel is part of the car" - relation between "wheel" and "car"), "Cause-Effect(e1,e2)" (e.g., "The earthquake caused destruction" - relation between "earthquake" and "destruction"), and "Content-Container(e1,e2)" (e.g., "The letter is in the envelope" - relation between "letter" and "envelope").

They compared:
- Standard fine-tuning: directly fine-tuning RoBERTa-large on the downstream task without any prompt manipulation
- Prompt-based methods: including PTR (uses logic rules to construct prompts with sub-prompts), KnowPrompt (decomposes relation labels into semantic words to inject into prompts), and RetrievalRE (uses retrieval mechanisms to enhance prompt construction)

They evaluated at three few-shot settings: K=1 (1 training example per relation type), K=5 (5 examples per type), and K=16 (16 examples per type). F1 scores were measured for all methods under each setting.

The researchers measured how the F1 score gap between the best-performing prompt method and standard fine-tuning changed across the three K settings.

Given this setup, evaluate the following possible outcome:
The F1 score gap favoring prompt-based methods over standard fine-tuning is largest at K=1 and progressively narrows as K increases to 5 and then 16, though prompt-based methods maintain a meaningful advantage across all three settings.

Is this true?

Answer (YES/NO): NO